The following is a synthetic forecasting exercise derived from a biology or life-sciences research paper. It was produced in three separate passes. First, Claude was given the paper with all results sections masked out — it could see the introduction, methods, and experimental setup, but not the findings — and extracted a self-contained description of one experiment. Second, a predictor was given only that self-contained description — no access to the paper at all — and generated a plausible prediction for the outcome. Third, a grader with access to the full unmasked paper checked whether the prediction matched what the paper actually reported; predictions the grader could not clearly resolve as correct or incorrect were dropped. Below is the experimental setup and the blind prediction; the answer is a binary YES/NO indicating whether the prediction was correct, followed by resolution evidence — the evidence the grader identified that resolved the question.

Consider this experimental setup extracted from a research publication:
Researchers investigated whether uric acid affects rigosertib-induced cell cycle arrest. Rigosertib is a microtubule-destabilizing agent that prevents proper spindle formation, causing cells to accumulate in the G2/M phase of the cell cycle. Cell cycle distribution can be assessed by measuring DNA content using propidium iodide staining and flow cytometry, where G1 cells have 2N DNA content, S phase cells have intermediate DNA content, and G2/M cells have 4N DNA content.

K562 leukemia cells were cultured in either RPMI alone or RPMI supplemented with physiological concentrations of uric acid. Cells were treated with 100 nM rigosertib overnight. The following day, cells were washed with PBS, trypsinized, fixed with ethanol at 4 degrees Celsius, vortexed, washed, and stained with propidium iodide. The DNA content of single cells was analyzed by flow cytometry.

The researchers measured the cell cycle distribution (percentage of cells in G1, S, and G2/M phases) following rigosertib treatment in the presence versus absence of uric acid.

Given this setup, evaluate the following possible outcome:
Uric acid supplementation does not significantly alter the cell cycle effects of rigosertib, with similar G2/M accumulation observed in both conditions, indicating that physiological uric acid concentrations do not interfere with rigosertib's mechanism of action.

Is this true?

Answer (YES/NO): NO